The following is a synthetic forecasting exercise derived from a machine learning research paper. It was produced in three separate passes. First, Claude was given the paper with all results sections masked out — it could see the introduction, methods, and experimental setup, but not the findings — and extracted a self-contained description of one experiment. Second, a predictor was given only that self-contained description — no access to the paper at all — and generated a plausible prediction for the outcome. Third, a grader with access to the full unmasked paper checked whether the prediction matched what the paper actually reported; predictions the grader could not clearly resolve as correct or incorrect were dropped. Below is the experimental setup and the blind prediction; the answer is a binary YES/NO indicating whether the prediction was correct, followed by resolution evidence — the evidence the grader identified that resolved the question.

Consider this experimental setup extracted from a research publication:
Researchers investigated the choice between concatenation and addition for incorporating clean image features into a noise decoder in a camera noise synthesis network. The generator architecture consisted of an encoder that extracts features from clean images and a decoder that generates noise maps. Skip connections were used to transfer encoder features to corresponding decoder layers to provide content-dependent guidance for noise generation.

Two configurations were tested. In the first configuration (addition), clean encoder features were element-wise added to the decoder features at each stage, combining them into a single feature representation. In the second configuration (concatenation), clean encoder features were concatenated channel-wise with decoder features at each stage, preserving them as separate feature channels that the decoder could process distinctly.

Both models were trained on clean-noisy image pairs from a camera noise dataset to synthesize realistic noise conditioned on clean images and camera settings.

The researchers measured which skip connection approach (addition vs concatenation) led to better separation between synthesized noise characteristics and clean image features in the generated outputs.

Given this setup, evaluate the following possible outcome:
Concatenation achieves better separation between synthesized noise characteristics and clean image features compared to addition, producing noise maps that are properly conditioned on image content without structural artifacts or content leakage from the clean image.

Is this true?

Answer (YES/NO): YES